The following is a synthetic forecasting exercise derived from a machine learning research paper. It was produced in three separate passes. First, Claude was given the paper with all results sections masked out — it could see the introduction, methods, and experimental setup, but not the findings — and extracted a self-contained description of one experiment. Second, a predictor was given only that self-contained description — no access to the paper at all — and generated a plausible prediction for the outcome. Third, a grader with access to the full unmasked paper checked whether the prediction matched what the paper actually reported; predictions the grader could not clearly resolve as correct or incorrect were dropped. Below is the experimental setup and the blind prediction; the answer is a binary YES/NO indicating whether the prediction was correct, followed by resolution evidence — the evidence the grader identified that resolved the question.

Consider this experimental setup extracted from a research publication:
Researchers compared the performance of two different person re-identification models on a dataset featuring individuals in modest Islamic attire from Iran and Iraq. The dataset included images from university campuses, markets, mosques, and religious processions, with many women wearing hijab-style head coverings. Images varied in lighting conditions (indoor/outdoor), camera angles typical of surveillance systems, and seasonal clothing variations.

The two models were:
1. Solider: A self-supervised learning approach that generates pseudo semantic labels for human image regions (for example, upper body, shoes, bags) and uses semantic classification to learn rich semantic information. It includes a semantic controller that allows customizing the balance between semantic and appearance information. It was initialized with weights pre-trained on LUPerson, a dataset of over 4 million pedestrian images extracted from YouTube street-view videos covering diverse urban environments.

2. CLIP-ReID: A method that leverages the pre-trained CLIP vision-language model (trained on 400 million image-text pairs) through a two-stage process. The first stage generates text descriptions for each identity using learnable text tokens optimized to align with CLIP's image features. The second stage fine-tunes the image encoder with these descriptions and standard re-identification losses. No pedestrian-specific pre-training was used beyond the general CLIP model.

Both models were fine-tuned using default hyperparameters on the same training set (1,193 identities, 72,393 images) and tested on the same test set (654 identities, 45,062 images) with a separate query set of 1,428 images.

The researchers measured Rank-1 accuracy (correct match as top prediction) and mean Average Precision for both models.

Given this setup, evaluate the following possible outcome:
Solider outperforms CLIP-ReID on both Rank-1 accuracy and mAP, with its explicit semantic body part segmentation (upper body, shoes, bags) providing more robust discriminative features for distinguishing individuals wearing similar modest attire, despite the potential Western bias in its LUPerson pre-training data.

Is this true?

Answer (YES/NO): NO